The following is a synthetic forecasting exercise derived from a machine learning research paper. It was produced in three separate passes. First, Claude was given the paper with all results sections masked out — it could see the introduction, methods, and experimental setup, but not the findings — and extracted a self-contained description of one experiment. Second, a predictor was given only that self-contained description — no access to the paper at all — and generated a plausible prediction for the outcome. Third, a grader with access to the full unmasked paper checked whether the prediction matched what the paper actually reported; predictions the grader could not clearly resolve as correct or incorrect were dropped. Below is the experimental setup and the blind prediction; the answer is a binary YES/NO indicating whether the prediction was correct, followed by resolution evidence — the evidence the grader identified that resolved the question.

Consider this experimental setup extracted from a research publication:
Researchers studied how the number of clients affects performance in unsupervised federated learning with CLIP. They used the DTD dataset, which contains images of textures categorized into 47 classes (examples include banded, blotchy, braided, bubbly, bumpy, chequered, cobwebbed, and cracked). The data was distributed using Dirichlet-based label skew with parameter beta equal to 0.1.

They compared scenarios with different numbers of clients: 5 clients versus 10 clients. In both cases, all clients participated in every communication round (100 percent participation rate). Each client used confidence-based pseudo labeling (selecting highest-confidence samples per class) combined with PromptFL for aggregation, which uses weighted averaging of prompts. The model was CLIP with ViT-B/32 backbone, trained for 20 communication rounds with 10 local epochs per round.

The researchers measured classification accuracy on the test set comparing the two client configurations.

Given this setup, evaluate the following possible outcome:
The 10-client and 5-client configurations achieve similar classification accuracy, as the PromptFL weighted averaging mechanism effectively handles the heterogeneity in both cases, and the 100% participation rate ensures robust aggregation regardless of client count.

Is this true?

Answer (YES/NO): NO